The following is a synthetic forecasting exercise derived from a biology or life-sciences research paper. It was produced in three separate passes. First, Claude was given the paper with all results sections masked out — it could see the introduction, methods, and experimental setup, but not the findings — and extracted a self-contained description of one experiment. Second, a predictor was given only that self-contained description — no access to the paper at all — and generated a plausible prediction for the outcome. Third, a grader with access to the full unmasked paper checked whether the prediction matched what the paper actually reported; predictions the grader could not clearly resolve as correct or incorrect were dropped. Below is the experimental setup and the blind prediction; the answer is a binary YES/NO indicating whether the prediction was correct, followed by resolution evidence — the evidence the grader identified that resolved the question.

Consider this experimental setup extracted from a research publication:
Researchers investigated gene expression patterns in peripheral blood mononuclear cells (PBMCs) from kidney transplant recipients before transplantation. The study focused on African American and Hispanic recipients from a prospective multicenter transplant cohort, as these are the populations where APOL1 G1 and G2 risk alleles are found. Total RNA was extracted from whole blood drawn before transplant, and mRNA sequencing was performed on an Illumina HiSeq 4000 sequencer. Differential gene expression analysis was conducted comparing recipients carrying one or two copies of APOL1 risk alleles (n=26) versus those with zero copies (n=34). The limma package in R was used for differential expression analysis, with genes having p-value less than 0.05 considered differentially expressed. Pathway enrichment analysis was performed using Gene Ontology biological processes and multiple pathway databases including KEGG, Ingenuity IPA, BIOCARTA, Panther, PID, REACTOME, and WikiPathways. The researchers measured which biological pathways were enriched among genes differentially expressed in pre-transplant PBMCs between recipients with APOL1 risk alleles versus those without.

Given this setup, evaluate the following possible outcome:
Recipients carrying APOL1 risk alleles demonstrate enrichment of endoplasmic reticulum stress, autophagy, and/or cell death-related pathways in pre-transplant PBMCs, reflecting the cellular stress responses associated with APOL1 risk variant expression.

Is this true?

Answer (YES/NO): NO